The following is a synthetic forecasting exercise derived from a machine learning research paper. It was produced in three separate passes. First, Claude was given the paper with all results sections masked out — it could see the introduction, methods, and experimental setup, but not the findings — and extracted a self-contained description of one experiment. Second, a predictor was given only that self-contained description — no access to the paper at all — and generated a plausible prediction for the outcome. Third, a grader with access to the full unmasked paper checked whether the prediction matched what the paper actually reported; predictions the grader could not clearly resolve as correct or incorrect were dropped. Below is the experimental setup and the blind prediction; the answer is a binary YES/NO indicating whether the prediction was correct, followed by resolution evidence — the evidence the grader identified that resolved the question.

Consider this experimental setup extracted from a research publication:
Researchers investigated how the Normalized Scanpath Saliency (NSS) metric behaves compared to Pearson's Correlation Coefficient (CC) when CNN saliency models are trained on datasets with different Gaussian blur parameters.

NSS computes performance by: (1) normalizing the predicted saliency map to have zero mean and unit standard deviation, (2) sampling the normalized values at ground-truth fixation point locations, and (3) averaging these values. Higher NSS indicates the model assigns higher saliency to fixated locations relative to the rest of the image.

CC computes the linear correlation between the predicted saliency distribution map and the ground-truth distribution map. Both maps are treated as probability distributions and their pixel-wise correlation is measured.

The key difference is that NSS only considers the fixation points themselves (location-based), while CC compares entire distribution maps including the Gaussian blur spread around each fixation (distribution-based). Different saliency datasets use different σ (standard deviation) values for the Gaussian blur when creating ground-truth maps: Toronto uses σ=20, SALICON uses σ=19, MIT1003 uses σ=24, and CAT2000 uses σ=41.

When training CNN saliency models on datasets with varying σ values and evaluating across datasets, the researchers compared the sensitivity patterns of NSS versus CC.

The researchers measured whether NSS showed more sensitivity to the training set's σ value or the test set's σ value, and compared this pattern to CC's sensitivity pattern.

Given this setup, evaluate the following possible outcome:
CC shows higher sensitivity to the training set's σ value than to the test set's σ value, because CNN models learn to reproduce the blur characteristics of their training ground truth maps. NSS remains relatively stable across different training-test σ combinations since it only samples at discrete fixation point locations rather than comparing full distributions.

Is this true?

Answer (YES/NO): NO